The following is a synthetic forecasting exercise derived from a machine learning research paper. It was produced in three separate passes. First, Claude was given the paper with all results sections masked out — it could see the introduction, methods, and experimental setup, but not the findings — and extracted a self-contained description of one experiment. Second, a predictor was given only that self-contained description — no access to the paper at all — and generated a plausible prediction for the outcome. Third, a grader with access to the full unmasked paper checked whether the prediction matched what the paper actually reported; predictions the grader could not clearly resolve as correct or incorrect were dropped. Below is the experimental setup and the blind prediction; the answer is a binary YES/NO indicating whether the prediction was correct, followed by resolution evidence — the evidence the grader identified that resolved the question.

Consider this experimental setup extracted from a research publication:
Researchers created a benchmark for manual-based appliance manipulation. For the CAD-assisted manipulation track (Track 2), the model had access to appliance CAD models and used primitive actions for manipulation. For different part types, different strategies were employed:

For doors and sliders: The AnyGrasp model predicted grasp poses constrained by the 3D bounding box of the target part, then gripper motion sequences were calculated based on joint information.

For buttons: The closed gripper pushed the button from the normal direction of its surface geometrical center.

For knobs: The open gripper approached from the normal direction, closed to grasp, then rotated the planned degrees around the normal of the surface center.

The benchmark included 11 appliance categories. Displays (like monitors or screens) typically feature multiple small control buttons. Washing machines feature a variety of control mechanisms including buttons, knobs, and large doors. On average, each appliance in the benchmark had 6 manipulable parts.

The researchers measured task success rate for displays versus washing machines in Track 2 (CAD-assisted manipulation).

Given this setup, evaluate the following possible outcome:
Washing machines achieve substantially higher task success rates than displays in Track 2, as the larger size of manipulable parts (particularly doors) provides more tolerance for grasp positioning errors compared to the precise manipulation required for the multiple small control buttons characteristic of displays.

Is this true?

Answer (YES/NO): NO